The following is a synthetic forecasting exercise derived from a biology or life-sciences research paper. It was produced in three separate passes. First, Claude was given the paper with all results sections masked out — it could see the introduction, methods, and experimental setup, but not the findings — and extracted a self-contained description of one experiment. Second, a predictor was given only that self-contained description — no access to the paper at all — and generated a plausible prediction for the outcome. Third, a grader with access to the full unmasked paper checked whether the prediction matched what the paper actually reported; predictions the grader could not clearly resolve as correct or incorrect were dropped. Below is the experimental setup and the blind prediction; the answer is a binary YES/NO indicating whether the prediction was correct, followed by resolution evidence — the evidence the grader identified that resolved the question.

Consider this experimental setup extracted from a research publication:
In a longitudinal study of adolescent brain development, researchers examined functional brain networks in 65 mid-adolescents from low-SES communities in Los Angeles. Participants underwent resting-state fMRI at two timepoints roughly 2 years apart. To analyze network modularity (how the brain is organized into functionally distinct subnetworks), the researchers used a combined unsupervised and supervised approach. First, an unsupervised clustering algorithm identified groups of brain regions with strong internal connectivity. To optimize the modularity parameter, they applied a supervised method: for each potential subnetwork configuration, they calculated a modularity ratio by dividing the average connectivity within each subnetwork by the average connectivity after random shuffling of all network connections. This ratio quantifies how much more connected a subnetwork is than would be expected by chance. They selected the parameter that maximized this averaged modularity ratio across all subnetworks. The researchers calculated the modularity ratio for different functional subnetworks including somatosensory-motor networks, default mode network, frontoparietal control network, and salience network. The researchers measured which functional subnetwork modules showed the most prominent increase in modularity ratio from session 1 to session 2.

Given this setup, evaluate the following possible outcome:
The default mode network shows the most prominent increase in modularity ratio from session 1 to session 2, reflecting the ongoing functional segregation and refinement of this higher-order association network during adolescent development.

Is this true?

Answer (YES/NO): NO